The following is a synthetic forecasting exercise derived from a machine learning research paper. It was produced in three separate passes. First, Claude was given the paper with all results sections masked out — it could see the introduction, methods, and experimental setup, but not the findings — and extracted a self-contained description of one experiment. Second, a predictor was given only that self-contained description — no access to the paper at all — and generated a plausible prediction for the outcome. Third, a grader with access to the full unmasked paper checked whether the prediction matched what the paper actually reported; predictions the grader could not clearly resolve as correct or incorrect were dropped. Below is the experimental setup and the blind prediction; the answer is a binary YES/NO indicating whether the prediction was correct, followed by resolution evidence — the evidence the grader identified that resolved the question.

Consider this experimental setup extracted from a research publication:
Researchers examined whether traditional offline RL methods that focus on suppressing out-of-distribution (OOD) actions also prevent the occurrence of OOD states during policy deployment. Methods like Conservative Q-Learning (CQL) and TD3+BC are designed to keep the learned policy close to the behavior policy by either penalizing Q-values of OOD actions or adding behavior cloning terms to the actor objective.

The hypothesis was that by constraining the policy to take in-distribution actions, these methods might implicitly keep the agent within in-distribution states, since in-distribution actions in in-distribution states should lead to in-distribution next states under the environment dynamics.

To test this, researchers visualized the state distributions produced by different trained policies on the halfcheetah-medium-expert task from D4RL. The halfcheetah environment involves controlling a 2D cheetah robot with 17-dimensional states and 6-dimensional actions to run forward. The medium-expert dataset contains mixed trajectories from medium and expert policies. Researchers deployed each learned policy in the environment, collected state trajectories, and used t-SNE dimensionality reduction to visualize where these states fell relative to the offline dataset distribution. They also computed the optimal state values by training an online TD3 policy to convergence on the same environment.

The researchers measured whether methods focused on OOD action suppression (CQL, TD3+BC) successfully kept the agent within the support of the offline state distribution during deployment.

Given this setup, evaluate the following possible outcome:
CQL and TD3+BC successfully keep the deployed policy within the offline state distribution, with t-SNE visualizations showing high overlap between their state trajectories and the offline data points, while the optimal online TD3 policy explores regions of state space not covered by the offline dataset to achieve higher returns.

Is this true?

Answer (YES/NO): NO